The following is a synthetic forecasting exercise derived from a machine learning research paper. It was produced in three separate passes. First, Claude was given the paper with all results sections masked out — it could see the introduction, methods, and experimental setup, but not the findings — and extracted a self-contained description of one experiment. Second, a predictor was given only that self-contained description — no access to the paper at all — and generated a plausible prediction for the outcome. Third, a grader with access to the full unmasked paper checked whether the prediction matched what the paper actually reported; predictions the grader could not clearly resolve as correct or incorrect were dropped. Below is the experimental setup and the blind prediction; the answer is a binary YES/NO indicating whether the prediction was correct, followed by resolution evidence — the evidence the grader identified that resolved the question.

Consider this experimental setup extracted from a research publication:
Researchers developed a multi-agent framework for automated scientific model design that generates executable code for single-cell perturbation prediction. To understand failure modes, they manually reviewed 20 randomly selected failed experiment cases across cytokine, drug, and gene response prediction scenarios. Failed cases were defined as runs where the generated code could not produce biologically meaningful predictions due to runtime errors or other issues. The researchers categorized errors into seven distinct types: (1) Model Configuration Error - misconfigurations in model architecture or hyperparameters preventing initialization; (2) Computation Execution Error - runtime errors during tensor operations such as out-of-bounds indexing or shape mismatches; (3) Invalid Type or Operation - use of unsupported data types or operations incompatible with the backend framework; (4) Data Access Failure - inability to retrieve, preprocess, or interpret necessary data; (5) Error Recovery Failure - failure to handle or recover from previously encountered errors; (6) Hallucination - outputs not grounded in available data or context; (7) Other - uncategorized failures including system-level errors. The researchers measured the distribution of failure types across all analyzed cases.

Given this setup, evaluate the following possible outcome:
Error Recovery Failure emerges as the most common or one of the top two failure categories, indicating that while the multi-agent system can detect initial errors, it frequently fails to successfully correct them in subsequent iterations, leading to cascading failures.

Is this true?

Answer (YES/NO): NO